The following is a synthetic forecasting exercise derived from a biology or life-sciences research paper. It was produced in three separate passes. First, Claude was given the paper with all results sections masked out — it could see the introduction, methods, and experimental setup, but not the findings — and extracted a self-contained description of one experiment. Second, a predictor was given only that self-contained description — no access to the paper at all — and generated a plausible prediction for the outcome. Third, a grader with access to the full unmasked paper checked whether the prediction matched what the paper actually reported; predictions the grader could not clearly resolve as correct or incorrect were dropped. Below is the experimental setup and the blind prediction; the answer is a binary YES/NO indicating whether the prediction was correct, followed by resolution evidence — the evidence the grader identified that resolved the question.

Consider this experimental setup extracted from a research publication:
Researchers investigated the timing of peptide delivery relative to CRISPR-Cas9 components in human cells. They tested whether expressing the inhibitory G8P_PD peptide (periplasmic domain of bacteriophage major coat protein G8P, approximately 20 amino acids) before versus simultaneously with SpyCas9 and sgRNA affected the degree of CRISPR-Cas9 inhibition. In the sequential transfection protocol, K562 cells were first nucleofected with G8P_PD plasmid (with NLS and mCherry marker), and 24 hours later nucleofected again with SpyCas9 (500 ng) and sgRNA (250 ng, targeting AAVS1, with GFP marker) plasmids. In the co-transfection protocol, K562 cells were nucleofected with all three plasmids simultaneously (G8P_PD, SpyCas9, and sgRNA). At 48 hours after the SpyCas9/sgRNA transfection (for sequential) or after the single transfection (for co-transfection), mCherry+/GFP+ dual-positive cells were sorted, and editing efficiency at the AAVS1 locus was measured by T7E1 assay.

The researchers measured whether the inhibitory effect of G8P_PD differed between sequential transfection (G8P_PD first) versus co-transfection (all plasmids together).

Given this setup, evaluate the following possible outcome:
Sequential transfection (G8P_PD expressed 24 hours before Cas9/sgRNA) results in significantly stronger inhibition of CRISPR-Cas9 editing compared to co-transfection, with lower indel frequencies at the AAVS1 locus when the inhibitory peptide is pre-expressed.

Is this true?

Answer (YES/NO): YES